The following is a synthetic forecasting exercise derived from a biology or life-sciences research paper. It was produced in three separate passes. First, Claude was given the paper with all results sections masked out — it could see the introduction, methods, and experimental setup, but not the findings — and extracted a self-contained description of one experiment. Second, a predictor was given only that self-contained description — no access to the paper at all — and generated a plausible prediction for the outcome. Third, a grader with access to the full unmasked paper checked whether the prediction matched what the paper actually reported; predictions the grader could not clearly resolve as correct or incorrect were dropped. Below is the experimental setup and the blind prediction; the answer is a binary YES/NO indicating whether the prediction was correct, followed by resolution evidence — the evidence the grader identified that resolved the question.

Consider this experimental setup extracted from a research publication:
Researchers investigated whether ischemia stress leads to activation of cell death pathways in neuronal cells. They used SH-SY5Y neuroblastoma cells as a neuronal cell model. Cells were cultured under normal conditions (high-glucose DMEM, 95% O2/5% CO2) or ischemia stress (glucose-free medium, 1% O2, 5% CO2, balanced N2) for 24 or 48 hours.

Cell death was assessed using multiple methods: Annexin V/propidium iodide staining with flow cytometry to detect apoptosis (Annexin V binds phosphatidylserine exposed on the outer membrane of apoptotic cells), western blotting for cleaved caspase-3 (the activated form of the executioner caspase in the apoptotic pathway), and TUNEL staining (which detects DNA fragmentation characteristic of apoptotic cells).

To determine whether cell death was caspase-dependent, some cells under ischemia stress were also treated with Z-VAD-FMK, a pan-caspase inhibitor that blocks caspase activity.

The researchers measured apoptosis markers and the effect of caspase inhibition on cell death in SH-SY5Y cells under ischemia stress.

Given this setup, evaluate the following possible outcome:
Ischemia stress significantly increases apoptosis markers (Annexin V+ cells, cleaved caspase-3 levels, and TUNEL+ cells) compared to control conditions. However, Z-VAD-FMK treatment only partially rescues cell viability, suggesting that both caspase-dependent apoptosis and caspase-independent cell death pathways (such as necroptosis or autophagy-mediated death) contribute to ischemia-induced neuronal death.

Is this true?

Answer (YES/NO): NO